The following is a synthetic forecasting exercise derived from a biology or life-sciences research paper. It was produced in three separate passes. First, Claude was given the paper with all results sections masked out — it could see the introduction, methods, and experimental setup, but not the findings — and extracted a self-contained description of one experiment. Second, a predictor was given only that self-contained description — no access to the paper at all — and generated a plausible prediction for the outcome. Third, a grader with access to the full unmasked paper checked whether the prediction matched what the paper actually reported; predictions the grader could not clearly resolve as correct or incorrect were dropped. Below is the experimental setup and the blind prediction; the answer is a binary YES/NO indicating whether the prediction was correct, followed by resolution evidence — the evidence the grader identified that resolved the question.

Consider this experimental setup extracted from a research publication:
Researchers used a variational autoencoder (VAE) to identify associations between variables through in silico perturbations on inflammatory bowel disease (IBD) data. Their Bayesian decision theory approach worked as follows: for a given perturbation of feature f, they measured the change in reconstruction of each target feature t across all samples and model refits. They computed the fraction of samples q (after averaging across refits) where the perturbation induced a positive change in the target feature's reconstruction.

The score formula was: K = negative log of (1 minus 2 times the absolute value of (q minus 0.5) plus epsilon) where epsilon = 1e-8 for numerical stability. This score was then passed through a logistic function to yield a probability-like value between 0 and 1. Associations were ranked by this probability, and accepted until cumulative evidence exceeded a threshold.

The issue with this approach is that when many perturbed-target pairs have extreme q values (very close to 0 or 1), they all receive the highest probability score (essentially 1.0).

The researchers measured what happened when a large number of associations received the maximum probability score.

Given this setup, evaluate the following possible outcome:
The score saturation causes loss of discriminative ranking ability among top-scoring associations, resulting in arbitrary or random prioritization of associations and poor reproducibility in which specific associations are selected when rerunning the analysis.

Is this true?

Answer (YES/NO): NO